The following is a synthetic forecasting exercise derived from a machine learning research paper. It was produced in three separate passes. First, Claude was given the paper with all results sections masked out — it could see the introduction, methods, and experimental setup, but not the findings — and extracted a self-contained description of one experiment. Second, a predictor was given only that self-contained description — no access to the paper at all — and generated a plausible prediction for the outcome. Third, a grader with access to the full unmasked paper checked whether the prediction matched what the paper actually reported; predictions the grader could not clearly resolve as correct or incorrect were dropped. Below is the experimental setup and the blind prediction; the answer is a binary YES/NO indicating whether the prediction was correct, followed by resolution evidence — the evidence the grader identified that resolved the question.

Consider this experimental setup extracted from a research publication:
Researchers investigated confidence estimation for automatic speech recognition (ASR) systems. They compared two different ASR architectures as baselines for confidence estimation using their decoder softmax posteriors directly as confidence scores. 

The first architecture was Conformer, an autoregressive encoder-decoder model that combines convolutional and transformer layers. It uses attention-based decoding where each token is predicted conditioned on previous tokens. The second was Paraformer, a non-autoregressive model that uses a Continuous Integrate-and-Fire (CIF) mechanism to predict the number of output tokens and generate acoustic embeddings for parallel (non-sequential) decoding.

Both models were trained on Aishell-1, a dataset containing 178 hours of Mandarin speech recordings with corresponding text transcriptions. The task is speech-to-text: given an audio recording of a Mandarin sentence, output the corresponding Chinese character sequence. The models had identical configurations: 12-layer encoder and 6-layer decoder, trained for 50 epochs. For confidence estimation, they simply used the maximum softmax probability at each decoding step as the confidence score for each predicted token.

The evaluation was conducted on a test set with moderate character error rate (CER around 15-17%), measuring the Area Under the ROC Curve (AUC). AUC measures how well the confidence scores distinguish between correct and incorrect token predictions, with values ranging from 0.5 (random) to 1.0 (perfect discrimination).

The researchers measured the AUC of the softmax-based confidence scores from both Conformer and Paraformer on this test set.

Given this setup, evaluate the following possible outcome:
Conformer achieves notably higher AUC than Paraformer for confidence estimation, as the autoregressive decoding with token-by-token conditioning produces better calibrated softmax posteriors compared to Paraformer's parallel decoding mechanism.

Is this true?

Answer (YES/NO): NO